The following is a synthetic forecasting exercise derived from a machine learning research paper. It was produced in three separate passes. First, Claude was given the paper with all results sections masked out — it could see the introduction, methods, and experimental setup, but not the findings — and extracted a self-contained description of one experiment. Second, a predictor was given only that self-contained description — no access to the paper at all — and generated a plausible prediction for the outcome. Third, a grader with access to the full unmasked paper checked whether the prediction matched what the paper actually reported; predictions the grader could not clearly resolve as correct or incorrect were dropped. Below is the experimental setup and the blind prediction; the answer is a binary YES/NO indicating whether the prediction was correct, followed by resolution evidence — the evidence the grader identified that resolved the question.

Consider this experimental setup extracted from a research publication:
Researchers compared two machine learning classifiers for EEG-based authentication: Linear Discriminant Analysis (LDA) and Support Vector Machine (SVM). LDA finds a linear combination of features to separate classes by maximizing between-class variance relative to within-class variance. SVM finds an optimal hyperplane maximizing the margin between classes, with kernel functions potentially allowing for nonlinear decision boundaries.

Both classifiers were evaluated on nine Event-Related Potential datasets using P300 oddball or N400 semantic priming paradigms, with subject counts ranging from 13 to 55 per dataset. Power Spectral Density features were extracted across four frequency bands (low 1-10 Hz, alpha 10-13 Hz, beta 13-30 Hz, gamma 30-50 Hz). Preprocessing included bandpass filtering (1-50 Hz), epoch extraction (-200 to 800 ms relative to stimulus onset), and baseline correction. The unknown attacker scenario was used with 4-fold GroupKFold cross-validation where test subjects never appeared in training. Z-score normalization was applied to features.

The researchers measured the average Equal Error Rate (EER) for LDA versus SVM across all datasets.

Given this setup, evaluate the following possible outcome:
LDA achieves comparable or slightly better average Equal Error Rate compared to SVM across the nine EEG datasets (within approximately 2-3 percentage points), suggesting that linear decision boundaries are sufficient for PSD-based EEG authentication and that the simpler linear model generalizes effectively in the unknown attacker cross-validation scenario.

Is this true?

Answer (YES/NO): NO